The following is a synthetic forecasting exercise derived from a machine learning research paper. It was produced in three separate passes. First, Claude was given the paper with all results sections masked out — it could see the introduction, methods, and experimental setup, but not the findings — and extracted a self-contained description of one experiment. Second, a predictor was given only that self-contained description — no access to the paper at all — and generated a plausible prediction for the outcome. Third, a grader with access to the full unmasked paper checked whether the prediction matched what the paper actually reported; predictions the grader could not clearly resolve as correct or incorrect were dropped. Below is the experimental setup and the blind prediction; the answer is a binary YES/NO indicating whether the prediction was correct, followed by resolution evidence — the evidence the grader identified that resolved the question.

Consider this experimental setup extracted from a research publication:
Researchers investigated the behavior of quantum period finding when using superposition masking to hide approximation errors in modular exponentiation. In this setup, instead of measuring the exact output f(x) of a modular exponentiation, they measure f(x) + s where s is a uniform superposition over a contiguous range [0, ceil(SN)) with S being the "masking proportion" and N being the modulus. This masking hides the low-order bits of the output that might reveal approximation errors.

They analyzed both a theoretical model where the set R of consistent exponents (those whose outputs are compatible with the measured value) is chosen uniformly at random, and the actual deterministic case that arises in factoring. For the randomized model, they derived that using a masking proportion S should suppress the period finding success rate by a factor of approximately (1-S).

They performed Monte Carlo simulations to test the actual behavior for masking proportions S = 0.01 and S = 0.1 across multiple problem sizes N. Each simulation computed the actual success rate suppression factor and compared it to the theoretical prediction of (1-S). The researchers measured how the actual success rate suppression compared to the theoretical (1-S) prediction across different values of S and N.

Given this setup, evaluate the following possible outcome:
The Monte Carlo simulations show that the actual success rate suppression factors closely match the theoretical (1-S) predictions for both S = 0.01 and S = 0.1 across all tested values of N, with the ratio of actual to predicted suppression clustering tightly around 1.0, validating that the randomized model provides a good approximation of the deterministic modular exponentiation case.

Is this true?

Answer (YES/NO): NO